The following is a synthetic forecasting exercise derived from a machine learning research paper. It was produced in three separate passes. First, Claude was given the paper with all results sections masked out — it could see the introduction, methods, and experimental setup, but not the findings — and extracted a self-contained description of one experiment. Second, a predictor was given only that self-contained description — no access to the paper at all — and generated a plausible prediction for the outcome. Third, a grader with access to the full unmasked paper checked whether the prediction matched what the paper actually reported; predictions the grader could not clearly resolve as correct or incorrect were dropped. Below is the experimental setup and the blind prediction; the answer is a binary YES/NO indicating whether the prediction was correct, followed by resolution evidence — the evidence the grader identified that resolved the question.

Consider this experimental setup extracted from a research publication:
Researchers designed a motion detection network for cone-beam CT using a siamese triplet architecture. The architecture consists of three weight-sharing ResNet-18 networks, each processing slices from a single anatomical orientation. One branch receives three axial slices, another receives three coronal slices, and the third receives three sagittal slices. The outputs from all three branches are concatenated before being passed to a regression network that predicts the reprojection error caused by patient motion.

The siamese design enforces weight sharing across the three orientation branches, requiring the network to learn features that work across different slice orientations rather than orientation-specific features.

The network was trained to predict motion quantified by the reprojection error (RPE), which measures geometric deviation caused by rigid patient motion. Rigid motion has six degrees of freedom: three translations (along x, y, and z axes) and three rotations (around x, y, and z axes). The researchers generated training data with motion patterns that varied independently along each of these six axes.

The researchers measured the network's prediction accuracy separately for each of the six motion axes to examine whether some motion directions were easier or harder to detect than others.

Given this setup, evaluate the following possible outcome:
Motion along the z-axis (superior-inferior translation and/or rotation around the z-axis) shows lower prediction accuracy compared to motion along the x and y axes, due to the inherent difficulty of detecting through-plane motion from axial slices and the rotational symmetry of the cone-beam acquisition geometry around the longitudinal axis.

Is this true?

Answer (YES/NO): NO